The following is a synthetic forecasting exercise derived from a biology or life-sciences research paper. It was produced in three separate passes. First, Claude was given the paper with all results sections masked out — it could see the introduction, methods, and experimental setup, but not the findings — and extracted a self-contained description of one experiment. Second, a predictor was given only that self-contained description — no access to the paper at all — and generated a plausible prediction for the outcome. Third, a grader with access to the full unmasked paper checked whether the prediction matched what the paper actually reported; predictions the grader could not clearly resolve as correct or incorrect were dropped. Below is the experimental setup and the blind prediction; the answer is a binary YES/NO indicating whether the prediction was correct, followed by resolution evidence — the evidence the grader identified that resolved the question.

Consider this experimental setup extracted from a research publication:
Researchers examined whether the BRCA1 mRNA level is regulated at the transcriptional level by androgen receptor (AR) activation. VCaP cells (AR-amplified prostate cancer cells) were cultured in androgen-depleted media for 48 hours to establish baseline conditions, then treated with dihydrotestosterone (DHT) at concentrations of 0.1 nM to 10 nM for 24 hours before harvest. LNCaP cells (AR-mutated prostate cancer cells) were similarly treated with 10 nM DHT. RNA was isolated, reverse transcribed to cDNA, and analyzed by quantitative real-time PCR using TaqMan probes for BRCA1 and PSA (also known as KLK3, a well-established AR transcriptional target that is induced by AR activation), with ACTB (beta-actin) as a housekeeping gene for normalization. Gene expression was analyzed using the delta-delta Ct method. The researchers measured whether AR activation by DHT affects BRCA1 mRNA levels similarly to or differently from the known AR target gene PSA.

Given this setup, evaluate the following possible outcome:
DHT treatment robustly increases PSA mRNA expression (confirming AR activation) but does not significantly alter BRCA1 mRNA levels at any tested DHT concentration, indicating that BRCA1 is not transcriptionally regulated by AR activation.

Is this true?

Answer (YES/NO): NO